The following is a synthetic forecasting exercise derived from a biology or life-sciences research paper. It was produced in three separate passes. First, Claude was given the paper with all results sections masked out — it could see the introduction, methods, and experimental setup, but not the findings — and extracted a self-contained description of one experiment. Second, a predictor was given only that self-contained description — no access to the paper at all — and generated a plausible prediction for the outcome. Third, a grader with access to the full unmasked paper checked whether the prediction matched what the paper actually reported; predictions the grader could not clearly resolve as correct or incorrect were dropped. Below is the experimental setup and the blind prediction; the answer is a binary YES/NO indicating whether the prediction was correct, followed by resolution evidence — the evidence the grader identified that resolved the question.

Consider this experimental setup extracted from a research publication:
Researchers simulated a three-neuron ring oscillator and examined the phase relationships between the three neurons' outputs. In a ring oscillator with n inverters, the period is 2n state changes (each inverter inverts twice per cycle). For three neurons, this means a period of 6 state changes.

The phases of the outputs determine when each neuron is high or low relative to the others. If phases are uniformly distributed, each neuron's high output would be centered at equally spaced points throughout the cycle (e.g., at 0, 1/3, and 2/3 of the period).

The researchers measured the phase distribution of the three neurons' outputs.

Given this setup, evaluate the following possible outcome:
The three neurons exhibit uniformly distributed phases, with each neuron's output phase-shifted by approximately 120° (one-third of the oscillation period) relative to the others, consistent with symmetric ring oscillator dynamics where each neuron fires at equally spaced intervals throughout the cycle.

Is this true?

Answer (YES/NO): YES